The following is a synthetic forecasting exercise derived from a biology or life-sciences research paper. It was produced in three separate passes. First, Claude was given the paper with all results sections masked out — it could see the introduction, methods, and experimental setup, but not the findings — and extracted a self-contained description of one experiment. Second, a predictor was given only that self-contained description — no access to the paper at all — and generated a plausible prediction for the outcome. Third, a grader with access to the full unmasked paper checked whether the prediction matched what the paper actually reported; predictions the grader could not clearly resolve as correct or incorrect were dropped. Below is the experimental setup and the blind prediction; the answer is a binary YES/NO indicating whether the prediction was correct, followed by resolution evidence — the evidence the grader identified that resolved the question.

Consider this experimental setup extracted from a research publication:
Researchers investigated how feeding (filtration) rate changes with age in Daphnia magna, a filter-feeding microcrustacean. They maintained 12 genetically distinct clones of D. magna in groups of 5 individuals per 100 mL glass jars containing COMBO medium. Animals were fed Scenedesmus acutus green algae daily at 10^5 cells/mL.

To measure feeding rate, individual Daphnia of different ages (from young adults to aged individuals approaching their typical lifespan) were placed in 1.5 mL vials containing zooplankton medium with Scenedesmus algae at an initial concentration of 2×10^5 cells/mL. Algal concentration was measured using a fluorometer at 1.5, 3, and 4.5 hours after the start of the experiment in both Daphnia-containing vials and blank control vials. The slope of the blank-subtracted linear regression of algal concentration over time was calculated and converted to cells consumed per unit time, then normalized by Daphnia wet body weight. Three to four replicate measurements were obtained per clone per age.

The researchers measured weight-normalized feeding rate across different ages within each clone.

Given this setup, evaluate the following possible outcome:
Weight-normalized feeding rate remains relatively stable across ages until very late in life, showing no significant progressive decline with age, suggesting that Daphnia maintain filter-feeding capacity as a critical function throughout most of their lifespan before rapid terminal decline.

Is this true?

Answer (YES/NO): NO